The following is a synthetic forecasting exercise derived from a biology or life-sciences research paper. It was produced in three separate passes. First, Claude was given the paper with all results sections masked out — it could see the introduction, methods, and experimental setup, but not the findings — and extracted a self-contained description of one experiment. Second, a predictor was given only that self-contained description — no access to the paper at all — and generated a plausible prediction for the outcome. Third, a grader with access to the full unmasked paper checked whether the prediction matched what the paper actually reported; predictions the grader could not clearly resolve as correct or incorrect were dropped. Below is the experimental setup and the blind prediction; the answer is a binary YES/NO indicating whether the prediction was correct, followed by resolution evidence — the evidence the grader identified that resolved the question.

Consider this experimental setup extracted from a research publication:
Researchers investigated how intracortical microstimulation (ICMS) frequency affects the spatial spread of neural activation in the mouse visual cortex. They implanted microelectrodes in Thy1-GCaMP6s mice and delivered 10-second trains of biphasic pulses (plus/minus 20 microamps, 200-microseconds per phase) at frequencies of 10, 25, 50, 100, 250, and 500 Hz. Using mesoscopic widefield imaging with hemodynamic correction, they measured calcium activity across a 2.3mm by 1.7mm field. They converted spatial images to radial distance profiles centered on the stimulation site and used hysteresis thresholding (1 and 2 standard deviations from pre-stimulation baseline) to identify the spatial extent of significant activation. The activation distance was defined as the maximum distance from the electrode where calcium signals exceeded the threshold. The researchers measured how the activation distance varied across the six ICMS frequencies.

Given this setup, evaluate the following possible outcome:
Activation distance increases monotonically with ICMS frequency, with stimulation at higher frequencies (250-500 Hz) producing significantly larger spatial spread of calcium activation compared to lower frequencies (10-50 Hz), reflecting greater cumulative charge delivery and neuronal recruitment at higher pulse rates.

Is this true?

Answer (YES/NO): NO